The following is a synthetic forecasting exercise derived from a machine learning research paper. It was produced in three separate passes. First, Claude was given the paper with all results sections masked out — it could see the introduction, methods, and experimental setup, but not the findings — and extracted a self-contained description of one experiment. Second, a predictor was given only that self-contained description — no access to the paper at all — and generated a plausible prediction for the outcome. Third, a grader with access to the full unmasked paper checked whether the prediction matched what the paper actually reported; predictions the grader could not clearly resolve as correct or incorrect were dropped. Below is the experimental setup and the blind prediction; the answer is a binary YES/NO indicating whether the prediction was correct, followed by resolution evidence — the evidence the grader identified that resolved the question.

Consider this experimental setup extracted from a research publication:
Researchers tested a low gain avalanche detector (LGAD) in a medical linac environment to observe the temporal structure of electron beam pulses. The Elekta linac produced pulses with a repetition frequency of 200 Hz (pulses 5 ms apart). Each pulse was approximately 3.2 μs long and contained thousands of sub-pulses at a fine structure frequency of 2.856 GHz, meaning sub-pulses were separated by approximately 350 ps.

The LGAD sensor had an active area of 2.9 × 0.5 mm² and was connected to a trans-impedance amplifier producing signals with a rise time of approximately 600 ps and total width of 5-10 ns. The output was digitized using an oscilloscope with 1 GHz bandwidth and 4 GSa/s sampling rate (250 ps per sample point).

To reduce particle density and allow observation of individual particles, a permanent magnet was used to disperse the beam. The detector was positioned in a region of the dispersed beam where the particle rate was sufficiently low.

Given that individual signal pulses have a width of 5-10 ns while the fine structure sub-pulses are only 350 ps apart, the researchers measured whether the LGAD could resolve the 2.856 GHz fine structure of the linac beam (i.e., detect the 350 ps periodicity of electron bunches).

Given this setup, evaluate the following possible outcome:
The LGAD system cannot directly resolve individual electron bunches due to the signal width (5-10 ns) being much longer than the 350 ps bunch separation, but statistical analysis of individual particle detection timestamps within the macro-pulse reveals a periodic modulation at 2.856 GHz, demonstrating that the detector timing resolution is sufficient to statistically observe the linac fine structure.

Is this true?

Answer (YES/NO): YES